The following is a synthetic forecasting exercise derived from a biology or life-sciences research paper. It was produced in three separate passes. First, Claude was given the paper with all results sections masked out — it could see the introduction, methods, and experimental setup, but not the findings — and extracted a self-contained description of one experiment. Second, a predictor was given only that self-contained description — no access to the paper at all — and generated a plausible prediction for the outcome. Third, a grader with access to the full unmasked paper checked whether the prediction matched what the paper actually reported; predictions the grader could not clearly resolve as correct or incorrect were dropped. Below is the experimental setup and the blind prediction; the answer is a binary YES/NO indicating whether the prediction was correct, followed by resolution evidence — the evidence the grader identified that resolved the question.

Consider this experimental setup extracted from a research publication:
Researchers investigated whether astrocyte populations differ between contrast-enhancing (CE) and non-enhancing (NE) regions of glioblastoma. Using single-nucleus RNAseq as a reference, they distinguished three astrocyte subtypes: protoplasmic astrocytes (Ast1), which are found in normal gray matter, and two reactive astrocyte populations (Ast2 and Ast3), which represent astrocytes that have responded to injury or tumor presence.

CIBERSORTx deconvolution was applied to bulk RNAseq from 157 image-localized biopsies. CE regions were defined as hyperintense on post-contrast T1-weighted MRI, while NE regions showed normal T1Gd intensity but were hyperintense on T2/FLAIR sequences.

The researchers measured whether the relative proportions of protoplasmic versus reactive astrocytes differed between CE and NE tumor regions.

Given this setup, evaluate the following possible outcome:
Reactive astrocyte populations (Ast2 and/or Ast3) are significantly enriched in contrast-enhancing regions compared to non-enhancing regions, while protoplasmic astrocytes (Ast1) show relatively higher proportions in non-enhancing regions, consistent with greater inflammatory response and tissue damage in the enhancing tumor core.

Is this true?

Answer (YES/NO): NO